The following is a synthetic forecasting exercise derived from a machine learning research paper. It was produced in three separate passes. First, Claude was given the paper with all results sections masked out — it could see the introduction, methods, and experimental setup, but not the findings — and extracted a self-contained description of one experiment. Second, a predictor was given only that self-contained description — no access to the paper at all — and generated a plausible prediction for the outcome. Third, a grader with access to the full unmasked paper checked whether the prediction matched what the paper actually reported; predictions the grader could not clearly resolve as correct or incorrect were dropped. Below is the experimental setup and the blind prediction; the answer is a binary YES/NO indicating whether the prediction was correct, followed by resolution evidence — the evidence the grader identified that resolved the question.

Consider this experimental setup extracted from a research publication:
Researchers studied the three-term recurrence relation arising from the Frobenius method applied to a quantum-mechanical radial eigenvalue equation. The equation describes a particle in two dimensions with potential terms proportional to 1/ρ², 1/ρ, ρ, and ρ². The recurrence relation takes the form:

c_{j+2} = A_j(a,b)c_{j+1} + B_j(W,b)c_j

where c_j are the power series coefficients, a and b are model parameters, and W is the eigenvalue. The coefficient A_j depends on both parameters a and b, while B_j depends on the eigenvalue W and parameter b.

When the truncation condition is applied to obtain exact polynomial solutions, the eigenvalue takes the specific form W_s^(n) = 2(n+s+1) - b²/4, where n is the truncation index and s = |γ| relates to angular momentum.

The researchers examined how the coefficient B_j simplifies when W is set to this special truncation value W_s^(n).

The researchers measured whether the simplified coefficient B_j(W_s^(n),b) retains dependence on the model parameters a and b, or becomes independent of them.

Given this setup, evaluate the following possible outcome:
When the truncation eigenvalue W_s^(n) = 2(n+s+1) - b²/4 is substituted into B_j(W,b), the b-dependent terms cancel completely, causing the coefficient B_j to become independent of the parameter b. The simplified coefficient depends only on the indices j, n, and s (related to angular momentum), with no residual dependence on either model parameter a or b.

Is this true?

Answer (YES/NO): YES